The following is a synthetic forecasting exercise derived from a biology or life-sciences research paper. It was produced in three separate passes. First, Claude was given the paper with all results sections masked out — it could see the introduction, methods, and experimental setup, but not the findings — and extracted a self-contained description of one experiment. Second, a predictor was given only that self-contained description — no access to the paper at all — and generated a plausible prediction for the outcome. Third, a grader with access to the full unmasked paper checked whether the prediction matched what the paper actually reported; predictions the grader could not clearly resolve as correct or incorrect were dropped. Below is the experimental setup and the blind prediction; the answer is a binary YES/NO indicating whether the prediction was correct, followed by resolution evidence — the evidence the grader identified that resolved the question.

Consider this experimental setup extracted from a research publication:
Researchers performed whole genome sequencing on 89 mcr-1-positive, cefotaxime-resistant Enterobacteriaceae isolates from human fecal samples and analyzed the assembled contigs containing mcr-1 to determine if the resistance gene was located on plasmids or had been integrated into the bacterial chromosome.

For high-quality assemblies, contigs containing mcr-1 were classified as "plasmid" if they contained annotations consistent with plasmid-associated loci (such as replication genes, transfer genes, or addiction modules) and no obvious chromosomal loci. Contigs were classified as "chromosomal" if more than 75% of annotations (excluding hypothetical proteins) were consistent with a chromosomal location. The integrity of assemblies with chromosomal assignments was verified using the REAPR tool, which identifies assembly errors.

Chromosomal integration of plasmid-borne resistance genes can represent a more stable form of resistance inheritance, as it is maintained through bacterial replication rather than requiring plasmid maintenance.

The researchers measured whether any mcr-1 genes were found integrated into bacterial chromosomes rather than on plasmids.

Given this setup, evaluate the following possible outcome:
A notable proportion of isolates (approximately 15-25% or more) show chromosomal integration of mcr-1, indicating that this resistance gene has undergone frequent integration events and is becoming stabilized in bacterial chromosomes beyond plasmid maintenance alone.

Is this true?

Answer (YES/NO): NO